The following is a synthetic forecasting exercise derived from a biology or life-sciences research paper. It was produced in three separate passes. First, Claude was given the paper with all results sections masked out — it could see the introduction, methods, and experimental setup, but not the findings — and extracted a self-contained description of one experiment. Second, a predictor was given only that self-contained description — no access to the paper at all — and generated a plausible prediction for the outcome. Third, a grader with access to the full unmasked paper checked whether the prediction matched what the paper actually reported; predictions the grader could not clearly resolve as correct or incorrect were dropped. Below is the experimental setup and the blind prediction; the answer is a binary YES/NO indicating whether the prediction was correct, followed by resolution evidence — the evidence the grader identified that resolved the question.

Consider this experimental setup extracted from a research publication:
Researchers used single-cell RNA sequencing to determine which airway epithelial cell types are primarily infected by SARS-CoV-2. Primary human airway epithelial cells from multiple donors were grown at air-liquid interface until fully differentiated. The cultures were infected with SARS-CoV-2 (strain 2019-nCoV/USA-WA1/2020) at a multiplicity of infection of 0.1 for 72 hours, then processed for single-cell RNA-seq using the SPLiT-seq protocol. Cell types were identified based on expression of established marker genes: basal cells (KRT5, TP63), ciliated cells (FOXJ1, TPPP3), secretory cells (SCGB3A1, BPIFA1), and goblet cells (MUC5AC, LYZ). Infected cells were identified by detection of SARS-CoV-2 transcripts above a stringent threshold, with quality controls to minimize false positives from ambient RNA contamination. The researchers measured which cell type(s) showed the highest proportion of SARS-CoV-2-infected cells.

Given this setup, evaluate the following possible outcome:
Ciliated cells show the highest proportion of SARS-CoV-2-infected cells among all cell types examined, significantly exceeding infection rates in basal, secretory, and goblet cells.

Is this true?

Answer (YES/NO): YES